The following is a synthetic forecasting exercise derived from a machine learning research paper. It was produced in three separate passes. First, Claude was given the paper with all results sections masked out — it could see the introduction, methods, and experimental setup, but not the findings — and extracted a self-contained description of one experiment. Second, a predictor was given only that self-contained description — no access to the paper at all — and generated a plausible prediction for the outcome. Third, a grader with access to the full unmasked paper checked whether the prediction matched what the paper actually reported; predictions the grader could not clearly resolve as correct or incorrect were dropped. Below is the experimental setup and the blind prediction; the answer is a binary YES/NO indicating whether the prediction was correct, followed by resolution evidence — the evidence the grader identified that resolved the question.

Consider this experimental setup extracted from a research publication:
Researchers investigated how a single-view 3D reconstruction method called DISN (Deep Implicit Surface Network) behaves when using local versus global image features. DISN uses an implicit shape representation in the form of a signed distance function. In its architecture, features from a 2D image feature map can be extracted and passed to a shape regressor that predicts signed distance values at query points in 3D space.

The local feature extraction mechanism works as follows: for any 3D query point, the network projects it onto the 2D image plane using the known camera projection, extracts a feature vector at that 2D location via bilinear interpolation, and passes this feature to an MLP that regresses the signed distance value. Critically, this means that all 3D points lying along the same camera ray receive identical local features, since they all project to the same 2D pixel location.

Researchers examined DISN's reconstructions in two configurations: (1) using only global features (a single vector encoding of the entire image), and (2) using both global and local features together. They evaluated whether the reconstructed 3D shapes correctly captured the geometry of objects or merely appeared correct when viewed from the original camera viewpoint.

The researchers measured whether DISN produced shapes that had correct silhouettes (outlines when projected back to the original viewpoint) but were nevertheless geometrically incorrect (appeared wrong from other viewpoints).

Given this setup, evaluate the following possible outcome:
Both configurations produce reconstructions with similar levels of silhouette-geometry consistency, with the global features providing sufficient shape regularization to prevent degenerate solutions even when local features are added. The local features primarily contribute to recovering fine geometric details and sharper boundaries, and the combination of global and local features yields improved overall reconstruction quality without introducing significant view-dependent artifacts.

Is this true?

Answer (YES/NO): NO